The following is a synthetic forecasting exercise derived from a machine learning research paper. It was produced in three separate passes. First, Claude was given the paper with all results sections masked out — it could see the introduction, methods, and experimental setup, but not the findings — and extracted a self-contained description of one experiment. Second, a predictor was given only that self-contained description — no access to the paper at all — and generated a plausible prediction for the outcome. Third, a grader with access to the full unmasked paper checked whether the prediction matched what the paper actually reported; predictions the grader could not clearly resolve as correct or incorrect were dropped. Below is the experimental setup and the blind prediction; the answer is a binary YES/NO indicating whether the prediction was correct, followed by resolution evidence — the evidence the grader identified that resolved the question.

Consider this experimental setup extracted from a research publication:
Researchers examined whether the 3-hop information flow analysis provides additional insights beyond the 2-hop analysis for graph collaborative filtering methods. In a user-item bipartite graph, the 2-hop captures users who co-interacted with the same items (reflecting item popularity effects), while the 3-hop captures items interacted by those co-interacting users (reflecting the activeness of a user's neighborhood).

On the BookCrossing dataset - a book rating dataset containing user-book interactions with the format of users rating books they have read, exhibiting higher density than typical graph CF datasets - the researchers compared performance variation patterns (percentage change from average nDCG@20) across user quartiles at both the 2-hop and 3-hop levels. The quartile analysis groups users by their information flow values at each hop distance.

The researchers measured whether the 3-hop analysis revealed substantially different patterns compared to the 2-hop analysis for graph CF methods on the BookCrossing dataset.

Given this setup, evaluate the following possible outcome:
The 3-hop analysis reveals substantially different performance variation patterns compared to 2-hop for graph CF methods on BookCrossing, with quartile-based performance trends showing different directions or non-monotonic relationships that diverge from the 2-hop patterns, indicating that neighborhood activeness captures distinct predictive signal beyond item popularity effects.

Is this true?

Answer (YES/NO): NO